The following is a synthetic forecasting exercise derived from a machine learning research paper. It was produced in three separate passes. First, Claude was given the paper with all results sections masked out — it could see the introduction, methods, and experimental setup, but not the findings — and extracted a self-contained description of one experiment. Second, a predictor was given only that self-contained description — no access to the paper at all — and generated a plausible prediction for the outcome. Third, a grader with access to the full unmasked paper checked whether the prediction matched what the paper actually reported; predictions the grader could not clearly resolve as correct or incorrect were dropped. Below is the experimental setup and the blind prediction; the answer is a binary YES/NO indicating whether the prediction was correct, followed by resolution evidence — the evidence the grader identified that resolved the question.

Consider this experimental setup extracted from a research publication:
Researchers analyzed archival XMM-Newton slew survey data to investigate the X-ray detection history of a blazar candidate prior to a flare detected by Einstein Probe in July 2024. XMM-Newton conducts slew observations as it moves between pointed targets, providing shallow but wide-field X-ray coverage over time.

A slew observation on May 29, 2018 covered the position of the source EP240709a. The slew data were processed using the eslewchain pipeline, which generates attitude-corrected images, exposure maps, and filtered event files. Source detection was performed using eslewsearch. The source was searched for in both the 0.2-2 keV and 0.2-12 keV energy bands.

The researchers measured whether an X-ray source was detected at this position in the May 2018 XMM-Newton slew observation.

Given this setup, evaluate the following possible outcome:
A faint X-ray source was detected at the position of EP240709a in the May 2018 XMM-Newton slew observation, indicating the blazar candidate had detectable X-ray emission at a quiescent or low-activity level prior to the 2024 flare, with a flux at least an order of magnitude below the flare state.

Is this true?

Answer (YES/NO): YES